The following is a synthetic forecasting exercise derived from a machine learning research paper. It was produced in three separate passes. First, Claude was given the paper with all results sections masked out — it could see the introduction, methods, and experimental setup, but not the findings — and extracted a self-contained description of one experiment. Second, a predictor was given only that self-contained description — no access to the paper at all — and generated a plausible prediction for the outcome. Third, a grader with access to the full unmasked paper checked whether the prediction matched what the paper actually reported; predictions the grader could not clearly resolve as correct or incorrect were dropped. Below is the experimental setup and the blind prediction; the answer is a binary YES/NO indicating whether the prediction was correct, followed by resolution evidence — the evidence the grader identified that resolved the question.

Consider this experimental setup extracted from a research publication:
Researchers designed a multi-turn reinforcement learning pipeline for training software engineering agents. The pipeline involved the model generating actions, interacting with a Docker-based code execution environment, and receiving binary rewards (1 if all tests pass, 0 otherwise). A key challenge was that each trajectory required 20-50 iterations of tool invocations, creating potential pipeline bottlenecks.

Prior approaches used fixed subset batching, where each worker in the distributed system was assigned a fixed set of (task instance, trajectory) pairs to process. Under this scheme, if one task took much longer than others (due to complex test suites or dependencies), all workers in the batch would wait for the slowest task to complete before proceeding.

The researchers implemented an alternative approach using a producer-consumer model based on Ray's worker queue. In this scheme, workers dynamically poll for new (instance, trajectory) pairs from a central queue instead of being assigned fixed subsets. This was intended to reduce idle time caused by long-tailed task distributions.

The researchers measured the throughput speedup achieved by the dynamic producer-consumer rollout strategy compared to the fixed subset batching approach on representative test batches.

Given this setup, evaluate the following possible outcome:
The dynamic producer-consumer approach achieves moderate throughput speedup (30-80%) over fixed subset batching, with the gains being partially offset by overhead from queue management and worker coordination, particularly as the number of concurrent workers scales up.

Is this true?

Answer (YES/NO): YES